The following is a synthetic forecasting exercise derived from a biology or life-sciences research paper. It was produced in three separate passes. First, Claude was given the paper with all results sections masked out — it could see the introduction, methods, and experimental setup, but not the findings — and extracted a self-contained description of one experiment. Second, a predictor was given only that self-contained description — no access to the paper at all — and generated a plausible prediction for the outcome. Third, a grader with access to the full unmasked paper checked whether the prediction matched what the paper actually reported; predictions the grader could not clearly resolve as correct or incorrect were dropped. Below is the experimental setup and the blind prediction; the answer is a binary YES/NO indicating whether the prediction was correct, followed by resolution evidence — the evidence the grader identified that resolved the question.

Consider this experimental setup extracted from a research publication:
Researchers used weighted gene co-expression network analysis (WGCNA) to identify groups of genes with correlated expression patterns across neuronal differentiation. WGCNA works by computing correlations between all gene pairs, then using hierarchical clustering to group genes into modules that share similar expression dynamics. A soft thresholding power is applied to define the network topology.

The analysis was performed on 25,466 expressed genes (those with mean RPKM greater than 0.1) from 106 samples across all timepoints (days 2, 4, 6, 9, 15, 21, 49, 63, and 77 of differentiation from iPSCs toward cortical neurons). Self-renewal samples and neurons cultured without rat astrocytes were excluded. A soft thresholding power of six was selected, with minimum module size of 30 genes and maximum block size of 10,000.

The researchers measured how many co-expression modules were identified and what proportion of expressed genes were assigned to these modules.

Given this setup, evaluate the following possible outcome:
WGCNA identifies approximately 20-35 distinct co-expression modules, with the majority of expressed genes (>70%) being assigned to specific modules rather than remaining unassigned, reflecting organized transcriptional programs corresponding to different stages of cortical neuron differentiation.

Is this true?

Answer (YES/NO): NO